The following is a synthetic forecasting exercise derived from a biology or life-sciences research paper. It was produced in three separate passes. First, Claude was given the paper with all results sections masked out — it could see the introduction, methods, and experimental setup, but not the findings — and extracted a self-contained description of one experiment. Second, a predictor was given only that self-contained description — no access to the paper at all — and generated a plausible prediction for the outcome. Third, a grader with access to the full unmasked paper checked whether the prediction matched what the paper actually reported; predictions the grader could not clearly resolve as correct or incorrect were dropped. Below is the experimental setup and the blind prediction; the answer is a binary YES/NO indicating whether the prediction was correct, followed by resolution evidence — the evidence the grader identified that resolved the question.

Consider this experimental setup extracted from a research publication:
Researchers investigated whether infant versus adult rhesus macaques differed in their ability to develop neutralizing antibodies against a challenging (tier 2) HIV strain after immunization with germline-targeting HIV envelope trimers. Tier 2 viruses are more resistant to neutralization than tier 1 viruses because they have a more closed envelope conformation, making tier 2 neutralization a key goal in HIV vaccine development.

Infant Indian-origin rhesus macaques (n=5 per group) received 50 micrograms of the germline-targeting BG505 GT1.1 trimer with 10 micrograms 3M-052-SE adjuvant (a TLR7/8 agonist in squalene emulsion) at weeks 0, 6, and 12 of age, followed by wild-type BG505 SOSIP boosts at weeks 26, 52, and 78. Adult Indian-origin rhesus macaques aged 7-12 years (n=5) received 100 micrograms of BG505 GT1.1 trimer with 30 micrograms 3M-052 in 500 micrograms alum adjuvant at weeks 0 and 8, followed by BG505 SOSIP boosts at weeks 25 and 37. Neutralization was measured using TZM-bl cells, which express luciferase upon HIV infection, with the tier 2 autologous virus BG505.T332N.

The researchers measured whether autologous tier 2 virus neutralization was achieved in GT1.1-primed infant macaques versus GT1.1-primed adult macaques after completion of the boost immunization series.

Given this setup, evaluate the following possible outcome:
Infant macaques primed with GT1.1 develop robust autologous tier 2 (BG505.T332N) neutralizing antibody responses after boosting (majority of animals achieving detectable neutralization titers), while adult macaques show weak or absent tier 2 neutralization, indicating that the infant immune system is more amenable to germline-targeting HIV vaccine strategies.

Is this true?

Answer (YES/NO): NO